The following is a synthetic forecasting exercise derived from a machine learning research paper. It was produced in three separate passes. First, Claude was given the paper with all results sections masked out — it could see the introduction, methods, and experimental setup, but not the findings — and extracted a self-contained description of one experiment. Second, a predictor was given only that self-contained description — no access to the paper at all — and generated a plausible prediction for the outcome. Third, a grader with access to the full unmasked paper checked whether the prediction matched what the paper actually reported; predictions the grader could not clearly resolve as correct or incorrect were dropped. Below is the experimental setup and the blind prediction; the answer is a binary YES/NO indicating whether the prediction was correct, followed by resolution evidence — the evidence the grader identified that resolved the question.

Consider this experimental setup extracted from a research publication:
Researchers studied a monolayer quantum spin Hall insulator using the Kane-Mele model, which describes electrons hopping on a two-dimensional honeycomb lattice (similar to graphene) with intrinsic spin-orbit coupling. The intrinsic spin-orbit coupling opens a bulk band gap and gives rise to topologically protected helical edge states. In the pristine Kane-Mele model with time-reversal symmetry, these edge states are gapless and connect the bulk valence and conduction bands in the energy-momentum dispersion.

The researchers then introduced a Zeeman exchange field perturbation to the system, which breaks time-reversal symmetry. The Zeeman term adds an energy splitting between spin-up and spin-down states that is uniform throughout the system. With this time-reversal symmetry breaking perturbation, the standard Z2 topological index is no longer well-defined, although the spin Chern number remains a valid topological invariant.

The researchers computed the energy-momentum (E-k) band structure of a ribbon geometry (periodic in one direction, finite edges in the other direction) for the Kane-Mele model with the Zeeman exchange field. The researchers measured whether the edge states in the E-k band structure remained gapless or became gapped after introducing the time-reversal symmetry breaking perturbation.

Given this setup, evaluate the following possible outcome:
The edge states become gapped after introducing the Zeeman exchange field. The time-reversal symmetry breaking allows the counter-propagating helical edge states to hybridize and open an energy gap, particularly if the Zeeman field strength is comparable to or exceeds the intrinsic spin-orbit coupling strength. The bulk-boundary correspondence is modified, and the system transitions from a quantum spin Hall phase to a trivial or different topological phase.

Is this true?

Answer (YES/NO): NO